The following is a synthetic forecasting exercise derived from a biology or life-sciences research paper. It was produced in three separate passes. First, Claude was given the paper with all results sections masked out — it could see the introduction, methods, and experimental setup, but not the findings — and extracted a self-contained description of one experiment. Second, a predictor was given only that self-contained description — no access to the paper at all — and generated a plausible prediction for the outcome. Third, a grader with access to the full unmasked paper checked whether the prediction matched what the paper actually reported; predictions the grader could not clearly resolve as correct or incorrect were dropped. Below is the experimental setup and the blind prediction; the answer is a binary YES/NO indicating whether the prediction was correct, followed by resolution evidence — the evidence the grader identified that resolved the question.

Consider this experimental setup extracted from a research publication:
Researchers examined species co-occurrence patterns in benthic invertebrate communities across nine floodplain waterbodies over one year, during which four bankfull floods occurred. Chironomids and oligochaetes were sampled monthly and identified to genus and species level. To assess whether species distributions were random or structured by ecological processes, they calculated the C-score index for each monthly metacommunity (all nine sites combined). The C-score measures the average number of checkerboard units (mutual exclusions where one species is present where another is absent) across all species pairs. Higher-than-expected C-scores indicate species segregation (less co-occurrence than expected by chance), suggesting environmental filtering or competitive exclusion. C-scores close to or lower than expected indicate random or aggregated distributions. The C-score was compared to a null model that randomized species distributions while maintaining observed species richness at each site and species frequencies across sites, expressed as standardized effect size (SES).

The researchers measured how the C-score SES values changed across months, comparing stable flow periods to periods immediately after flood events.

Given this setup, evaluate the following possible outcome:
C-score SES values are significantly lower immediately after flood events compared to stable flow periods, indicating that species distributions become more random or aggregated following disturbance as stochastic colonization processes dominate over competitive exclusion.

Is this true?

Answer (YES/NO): YES